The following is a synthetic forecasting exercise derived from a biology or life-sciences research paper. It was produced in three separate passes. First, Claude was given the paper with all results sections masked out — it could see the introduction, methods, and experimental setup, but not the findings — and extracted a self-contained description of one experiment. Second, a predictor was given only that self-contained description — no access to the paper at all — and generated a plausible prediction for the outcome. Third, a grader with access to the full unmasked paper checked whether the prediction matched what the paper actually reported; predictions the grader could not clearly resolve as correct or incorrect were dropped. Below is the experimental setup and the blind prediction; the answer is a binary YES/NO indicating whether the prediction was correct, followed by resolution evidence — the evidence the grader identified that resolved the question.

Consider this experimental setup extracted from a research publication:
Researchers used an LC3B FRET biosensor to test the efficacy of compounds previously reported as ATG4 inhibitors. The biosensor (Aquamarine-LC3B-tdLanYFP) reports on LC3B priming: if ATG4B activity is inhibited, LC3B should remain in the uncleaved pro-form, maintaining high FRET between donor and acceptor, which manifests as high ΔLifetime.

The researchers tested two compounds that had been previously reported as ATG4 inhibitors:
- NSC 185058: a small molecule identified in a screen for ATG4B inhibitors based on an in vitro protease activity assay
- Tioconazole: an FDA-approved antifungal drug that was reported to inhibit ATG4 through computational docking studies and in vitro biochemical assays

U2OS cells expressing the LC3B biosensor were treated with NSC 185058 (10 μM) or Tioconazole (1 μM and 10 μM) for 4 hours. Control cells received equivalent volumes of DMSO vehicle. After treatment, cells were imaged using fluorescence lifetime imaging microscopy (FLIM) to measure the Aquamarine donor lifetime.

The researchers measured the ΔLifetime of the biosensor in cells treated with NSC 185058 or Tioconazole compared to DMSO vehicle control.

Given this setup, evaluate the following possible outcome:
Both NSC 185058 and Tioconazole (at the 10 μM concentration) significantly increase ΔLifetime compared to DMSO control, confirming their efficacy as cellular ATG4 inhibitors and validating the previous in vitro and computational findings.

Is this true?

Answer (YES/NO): NO